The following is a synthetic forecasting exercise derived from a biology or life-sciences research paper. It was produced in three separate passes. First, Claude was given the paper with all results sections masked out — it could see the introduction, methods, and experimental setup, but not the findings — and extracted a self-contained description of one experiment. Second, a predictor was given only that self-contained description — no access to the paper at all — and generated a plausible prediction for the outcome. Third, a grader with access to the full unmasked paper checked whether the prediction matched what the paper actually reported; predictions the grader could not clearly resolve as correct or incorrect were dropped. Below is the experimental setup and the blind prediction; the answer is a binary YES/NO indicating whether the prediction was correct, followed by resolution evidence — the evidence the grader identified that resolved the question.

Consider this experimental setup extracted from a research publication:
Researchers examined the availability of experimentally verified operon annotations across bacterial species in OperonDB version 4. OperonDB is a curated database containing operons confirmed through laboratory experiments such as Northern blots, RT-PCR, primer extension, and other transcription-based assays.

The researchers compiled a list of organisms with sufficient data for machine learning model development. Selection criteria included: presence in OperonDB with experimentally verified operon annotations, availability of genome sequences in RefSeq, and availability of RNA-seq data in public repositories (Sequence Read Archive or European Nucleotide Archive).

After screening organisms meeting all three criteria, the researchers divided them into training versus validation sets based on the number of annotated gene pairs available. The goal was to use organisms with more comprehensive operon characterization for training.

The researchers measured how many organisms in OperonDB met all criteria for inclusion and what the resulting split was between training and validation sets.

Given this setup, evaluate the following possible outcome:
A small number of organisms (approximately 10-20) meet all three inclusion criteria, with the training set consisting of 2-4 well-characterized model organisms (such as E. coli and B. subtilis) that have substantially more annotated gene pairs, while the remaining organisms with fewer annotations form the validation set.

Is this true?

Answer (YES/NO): NO